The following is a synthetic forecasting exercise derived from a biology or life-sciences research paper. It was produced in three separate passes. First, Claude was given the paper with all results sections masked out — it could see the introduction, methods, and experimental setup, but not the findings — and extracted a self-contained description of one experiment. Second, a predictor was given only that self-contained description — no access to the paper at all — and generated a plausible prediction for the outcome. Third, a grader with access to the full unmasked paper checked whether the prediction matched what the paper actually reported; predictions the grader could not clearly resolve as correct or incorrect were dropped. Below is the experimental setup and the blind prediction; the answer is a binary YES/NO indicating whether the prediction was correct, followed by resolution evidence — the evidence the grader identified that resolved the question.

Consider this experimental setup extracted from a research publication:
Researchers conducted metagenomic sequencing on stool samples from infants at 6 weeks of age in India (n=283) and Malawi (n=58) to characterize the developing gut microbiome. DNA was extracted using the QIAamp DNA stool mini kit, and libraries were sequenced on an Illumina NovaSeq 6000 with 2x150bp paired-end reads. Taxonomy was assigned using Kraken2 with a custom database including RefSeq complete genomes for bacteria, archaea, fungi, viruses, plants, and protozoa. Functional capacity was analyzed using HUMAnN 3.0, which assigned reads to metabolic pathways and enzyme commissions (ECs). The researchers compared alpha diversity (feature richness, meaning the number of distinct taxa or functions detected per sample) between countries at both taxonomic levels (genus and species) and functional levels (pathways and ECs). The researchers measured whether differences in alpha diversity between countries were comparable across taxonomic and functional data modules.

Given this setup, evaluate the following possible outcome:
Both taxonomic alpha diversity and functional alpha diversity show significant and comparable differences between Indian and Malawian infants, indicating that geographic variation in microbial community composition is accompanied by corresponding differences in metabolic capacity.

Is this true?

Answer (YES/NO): NO